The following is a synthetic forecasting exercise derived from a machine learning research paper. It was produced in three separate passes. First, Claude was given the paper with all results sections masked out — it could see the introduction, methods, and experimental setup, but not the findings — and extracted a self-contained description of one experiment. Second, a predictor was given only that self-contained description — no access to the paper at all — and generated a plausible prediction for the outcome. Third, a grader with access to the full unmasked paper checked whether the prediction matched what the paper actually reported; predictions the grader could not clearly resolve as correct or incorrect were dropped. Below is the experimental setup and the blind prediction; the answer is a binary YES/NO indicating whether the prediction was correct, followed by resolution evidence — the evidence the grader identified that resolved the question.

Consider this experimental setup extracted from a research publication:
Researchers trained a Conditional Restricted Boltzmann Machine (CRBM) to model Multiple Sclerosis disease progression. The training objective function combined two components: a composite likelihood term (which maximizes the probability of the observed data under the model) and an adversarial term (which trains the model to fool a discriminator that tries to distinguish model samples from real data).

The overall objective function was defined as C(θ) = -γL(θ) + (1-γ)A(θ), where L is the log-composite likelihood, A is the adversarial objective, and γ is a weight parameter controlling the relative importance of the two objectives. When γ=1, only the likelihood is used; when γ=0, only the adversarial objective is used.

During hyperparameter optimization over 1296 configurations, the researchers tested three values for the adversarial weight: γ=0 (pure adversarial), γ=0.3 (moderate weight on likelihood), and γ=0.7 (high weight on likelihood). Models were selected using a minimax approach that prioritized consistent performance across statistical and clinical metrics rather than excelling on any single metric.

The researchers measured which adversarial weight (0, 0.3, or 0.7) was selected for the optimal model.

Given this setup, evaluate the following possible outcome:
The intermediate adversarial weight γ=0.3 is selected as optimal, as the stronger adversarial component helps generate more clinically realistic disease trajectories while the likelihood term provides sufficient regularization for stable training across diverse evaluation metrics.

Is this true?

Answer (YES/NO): YES